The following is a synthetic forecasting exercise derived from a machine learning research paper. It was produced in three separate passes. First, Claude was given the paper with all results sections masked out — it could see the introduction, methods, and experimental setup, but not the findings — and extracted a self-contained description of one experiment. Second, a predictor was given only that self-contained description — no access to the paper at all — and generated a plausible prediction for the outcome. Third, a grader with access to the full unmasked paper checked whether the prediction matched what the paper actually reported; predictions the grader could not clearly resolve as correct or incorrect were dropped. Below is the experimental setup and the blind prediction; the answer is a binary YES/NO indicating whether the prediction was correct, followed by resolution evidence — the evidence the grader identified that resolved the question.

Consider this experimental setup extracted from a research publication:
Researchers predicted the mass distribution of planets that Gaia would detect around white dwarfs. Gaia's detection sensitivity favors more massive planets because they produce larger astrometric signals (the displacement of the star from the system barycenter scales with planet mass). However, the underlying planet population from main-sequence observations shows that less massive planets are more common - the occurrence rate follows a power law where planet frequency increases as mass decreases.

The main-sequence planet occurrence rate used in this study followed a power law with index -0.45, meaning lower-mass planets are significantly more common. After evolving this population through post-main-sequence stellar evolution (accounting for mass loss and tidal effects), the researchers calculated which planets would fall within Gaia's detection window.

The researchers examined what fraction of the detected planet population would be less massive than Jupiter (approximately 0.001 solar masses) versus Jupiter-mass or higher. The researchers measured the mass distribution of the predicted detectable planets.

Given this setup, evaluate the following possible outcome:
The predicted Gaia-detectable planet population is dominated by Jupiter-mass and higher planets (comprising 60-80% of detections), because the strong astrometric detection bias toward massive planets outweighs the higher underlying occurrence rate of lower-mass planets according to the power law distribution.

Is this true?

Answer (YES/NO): NO